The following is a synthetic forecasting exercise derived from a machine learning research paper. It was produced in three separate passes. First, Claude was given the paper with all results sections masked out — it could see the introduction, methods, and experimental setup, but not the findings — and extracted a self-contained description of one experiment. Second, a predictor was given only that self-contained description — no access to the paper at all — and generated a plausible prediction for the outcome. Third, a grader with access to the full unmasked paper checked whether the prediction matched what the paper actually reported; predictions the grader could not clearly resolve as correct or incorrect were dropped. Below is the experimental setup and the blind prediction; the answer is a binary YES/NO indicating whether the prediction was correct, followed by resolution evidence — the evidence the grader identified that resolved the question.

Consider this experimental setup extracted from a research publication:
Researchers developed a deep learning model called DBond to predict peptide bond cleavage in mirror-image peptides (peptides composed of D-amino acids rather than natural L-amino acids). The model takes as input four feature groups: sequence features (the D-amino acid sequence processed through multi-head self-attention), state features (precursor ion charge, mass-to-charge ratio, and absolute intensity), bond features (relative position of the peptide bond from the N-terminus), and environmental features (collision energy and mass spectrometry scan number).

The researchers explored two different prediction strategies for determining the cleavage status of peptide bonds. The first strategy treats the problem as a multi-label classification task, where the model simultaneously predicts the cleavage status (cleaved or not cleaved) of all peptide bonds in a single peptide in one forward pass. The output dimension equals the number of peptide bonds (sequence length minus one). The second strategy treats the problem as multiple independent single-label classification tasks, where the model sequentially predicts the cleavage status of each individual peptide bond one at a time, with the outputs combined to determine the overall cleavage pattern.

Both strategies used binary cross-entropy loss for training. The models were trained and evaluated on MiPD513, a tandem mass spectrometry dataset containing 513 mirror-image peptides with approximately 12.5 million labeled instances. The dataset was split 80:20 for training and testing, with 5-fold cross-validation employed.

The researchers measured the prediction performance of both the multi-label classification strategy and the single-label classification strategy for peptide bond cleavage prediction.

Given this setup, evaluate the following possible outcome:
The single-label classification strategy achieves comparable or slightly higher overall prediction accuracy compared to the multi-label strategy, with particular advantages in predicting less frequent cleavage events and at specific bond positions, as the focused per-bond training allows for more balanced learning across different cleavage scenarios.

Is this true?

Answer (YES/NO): NO